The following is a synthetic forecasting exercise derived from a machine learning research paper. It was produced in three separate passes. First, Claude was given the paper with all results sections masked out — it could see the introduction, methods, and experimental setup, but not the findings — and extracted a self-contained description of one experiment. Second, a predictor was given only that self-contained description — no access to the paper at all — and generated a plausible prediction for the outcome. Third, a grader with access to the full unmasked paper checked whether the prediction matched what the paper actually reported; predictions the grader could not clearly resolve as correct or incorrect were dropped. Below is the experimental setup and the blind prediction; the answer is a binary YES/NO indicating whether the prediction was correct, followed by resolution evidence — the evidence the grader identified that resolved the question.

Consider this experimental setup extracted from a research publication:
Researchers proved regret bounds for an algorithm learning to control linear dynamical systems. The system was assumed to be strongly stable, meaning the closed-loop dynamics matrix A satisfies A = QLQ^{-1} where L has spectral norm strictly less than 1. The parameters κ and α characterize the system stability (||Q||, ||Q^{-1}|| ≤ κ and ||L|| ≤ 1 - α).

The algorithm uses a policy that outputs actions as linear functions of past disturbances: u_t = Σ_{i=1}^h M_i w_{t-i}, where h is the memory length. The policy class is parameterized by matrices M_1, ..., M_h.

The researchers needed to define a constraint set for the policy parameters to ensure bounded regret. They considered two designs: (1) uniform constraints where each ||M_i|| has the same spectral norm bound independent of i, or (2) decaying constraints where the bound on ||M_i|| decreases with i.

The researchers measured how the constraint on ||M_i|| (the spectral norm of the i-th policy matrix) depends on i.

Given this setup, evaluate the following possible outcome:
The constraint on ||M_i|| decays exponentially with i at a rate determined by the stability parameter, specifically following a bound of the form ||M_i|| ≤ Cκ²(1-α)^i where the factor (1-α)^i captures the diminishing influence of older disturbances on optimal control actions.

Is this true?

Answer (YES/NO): NO